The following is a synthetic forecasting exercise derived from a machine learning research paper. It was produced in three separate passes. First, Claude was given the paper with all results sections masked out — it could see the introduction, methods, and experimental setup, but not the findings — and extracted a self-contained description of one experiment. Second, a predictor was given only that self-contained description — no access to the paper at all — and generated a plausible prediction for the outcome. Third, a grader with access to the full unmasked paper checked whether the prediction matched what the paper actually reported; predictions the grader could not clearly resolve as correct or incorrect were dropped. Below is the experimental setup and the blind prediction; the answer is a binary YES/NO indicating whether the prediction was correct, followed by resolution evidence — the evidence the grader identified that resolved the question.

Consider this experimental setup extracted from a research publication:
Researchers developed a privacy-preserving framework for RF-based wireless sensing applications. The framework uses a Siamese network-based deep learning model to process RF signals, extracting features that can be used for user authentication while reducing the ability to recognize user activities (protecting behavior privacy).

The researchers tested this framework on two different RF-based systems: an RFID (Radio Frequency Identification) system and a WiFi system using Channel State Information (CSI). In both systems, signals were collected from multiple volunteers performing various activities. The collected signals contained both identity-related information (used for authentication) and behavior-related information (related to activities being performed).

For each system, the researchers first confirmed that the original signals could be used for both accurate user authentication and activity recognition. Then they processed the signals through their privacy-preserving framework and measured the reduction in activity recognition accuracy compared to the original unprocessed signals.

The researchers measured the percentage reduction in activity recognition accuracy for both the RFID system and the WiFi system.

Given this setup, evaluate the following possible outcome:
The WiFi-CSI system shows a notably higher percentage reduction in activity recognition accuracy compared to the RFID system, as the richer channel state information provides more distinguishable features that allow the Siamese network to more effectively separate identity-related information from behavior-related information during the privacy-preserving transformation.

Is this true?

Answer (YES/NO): YES